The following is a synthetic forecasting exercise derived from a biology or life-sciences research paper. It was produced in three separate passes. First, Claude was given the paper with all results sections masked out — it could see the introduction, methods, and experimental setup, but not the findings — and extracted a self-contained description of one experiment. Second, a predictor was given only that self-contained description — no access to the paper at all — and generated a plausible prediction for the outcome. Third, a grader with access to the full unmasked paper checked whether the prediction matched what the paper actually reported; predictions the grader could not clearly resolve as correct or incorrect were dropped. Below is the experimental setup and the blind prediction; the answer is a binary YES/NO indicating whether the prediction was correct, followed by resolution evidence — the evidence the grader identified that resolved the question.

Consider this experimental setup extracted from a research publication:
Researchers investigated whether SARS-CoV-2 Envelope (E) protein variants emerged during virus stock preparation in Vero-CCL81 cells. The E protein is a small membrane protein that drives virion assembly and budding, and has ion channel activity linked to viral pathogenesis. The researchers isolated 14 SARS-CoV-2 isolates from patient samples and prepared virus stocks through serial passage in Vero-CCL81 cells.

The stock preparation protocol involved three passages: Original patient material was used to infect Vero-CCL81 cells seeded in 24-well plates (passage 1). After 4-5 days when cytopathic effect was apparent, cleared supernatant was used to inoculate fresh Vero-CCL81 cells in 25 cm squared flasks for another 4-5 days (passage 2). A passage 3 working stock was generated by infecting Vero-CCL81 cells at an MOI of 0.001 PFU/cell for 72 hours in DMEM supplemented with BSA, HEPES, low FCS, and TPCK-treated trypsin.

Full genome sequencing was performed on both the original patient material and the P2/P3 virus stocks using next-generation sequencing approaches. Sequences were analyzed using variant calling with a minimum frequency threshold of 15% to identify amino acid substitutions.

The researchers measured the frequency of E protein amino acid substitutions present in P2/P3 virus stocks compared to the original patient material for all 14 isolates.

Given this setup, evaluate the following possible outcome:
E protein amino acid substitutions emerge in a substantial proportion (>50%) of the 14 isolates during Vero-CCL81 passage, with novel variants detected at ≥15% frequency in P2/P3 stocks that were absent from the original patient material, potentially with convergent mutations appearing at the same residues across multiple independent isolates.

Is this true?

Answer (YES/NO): NO